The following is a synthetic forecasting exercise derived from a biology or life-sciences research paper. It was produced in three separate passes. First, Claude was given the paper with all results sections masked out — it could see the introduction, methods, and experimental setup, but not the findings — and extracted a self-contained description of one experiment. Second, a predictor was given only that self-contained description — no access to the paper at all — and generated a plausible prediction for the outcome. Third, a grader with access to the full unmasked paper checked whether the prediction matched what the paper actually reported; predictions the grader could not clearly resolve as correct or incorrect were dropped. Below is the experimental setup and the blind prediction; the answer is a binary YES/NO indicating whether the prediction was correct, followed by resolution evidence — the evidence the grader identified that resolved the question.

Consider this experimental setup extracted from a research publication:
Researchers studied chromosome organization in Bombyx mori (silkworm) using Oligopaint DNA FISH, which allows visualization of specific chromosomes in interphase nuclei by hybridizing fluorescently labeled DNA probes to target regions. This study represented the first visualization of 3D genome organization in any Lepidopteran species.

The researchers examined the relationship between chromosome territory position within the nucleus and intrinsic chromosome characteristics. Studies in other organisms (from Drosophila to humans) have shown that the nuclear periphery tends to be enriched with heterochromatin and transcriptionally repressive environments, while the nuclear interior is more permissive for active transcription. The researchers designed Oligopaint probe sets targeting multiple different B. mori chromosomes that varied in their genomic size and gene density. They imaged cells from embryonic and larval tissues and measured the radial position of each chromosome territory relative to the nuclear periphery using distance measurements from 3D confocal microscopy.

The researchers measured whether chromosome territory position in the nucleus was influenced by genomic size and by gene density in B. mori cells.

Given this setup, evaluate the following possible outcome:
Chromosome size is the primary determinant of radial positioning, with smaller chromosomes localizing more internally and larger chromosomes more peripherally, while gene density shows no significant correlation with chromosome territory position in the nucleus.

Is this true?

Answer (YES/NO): NO